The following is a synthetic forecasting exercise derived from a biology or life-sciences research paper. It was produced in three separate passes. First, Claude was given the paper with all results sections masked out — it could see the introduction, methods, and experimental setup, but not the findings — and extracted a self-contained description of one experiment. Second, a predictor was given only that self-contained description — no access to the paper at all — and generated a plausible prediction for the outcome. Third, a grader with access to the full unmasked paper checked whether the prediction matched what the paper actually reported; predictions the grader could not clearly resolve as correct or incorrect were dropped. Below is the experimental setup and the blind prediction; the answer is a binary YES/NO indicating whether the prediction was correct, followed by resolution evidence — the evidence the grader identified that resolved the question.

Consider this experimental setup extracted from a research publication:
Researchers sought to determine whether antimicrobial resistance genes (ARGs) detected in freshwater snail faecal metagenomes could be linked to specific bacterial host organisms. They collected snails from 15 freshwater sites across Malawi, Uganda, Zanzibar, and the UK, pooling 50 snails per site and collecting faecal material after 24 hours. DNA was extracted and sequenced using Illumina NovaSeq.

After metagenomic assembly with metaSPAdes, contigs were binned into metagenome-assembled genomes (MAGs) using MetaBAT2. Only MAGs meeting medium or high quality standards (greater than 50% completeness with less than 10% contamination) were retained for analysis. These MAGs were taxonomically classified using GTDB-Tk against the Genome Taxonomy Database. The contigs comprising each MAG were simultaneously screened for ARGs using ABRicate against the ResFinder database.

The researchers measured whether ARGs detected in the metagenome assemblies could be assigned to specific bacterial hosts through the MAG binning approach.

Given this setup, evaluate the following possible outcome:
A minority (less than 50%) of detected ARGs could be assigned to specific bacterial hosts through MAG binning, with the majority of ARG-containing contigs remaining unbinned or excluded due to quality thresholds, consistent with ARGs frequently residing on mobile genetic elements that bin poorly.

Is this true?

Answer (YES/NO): YES